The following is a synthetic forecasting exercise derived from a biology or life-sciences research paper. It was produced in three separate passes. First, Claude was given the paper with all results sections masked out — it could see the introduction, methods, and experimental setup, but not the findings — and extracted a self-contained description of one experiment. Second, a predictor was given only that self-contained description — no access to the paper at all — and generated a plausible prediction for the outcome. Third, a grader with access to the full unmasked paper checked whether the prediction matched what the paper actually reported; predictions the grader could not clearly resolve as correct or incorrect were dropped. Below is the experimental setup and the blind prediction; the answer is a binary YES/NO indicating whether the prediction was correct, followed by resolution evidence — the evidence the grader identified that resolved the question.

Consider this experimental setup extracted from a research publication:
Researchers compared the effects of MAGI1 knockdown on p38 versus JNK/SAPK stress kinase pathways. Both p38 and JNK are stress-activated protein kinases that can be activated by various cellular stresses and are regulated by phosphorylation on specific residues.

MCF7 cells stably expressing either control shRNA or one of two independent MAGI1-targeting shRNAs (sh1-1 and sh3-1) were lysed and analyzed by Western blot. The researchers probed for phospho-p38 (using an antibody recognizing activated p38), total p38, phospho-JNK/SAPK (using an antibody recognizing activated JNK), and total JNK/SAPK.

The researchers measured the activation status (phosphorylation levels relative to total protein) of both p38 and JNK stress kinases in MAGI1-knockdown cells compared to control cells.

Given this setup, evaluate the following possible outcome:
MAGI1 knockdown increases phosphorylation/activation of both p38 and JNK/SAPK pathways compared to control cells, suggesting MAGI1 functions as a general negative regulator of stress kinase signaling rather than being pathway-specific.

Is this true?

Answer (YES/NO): NO